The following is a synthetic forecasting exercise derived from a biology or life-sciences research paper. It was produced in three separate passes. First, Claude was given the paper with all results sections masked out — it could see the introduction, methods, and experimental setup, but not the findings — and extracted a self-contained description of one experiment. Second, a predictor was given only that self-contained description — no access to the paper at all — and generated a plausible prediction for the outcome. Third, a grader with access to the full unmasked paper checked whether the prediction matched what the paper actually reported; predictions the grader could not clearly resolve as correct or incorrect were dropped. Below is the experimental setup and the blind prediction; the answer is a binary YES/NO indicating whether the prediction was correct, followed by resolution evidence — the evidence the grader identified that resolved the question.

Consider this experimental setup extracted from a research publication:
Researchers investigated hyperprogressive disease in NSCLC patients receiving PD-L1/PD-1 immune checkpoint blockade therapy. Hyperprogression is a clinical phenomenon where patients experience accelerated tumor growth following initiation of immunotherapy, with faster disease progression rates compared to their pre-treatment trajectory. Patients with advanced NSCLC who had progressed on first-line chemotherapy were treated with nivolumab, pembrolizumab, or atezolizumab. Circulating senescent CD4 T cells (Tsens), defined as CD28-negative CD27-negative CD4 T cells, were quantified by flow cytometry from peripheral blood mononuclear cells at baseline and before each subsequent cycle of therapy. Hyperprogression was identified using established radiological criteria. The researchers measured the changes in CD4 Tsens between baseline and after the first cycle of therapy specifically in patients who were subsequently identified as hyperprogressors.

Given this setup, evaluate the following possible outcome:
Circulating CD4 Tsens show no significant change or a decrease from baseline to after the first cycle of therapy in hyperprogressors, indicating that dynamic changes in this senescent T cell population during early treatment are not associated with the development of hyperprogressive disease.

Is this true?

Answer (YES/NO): NO